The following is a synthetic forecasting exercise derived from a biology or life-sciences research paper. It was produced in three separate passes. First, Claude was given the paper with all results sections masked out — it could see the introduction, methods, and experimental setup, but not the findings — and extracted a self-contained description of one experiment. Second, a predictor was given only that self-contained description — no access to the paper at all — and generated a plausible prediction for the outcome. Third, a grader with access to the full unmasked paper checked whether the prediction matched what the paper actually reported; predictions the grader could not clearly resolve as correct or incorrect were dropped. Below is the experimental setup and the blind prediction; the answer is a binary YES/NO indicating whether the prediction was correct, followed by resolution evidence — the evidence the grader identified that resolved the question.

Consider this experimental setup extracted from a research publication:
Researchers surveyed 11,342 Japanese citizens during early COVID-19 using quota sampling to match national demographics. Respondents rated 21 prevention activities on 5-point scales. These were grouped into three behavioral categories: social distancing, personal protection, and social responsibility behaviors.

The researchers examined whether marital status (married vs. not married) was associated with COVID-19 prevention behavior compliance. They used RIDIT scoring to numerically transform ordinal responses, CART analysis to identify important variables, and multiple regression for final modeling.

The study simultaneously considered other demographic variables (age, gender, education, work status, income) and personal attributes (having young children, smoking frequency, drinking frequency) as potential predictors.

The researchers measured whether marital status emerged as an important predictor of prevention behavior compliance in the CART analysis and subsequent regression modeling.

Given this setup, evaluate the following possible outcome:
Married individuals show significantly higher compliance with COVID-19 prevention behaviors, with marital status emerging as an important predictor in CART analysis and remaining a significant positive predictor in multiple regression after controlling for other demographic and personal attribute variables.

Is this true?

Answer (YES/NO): NO